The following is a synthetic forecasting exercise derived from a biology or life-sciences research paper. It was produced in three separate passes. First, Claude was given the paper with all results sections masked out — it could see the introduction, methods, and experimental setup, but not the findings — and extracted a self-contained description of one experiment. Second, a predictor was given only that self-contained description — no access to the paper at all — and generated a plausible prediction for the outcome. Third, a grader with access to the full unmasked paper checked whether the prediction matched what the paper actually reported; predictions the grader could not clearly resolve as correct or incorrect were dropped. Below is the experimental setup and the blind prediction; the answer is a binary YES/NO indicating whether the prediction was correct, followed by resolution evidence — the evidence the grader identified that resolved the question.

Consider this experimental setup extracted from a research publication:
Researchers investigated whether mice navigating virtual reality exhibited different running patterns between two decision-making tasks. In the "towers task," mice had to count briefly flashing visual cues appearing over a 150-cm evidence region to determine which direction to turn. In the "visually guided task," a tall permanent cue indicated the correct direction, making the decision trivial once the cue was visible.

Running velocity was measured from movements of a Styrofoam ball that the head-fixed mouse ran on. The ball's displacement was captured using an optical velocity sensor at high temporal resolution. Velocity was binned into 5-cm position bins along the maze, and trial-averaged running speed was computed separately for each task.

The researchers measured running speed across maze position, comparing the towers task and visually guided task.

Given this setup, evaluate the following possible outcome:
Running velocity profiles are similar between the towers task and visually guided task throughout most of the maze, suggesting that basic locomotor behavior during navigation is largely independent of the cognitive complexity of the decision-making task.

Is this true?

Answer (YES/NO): NO